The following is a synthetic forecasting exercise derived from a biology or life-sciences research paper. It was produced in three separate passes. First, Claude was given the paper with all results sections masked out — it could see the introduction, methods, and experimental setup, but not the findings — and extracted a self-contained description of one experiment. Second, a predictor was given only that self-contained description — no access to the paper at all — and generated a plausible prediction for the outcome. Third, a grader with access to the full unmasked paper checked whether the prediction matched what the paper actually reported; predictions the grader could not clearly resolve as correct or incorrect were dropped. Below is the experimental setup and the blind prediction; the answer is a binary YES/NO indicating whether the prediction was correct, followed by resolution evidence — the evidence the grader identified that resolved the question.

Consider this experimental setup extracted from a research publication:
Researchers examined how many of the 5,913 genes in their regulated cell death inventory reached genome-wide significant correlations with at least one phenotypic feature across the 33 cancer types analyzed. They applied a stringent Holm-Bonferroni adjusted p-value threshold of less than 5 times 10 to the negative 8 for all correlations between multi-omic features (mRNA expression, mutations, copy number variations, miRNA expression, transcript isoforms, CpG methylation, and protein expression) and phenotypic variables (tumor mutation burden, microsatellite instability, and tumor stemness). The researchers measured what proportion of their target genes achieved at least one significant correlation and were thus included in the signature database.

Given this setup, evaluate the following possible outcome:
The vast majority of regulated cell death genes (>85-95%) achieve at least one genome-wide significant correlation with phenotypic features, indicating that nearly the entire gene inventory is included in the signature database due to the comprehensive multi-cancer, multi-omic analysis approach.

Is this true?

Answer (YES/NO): NO